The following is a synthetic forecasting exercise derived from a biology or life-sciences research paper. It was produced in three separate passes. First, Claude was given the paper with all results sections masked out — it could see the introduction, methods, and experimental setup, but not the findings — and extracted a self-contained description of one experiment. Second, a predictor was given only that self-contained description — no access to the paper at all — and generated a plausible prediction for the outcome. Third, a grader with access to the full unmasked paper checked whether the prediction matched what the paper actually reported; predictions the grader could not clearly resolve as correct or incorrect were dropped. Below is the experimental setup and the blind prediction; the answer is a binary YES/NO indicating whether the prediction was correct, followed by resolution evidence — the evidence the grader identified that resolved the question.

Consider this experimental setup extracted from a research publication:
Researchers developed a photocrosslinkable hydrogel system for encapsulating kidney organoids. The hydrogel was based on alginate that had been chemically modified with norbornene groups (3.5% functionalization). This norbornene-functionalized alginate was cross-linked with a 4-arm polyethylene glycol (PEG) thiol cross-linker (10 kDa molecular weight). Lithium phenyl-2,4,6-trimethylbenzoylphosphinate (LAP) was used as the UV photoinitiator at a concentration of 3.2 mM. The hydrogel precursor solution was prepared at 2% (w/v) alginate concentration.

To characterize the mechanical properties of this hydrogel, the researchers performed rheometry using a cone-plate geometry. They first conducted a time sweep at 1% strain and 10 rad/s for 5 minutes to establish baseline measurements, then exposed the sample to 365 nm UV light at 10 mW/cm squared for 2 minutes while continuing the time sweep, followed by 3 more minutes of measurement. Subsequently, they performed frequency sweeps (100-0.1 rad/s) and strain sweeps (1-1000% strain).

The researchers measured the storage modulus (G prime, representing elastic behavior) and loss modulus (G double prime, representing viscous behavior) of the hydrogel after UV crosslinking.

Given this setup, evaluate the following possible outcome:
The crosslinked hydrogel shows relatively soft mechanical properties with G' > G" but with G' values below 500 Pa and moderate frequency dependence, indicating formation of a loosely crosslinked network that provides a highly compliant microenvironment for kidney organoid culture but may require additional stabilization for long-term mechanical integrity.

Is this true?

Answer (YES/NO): NO